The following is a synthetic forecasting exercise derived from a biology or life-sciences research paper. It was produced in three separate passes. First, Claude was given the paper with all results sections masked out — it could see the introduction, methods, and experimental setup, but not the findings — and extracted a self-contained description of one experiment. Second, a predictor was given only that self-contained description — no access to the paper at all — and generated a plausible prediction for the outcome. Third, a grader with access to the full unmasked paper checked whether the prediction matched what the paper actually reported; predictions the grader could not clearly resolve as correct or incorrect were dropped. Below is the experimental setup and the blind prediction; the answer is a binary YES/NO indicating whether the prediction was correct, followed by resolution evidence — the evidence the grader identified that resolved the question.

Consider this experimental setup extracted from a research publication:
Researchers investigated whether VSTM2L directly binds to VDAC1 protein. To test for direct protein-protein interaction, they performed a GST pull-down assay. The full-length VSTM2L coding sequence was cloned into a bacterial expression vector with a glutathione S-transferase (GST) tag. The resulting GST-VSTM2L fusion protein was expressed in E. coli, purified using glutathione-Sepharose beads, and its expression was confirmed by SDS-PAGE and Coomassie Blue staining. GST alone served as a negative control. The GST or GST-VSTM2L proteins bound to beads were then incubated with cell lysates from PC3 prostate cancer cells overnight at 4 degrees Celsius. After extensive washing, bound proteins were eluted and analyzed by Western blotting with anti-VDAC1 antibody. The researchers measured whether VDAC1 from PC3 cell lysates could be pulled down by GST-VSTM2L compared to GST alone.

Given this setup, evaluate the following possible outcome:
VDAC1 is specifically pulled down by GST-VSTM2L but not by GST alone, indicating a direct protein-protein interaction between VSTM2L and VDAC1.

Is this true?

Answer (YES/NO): YES